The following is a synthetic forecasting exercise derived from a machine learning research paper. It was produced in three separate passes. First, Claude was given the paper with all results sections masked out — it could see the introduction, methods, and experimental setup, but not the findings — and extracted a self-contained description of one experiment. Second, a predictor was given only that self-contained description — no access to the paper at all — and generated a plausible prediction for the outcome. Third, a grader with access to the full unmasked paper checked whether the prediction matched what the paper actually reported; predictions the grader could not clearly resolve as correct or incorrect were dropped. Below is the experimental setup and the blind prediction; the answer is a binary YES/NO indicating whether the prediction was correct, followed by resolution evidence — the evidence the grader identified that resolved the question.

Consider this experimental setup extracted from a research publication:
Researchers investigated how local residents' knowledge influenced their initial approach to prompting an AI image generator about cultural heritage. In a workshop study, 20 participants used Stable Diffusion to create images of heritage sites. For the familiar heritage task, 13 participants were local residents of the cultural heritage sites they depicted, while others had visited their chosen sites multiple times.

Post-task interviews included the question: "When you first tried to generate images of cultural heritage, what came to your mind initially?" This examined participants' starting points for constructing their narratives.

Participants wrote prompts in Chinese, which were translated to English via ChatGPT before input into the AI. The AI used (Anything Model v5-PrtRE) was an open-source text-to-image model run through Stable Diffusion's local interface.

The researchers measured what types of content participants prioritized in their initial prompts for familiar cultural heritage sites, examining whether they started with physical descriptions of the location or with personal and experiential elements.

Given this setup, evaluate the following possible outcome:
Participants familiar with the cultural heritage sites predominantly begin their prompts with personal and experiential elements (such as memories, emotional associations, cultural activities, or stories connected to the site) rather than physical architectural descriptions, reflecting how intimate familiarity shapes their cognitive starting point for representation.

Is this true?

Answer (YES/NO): NO